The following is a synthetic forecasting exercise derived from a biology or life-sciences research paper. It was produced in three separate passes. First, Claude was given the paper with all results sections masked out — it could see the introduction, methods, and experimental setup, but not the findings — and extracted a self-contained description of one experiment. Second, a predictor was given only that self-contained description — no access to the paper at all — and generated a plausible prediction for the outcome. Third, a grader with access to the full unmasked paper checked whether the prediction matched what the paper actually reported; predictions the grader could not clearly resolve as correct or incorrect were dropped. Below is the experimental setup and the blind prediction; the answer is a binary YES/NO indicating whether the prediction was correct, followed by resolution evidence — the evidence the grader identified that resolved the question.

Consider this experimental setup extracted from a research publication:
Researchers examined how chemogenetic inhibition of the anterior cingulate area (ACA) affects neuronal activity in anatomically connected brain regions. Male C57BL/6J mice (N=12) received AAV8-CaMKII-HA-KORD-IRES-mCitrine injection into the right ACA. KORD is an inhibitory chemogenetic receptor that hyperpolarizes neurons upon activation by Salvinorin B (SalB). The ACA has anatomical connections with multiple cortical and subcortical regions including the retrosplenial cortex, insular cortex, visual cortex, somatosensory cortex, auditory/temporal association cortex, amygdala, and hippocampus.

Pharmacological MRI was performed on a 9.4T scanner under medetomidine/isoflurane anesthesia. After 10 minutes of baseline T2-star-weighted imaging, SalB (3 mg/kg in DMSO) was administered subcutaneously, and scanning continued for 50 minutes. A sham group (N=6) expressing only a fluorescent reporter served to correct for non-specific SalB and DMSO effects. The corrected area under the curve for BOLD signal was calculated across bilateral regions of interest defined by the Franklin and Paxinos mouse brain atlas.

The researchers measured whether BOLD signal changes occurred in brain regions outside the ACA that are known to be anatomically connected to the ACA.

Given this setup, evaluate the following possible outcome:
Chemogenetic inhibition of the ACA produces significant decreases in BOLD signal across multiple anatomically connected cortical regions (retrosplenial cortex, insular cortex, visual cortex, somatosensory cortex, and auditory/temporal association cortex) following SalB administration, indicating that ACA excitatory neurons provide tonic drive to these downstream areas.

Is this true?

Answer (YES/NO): NO